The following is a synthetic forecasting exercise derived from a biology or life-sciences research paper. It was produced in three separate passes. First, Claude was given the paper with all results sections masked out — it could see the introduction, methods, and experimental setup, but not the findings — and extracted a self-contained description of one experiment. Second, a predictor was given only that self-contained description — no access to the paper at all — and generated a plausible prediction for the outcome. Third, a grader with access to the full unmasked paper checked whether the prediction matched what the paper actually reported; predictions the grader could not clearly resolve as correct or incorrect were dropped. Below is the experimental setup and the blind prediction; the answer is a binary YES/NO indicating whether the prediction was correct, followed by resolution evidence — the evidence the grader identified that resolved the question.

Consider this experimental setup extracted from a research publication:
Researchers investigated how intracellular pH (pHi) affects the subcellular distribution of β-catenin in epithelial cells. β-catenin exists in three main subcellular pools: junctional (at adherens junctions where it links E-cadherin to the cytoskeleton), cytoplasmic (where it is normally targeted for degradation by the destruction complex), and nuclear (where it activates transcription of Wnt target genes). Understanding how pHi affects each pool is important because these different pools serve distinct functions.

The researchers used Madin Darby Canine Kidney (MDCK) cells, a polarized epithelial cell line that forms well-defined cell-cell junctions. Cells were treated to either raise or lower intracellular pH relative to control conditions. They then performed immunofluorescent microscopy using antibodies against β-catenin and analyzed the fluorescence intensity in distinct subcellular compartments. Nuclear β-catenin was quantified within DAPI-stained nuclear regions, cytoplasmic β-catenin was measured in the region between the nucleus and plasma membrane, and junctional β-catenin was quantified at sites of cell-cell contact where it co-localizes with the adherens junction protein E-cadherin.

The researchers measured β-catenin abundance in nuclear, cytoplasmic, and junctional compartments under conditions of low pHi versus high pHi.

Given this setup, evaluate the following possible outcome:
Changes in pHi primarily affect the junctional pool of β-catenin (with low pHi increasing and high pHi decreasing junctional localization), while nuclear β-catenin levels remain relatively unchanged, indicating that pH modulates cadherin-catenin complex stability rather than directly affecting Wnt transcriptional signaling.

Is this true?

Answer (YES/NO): NO